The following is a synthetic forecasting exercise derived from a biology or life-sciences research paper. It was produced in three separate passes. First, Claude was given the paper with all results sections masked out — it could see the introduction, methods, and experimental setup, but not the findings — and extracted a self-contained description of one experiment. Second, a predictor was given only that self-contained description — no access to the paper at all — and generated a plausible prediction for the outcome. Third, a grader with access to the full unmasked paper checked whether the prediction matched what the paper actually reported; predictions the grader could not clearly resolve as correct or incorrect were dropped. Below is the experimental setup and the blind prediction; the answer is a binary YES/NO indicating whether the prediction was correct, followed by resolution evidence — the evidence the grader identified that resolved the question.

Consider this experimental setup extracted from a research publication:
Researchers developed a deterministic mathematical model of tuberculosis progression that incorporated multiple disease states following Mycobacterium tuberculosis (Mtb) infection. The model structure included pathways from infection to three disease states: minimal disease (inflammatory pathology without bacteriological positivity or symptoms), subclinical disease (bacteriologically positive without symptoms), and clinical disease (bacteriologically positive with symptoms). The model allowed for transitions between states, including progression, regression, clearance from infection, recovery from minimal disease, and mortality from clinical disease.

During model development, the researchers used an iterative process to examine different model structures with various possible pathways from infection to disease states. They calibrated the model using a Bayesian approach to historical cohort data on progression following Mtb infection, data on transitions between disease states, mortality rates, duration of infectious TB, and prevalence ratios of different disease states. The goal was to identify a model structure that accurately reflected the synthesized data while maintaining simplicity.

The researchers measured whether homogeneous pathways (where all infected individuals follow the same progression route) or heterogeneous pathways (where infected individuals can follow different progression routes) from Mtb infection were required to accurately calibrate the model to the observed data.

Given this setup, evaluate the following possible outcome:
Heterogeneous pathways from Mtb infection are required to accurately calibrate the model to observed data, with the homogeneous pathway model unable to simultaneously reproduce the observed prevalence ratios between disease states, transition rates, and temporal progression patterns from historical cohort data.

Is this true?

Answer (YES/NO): YES